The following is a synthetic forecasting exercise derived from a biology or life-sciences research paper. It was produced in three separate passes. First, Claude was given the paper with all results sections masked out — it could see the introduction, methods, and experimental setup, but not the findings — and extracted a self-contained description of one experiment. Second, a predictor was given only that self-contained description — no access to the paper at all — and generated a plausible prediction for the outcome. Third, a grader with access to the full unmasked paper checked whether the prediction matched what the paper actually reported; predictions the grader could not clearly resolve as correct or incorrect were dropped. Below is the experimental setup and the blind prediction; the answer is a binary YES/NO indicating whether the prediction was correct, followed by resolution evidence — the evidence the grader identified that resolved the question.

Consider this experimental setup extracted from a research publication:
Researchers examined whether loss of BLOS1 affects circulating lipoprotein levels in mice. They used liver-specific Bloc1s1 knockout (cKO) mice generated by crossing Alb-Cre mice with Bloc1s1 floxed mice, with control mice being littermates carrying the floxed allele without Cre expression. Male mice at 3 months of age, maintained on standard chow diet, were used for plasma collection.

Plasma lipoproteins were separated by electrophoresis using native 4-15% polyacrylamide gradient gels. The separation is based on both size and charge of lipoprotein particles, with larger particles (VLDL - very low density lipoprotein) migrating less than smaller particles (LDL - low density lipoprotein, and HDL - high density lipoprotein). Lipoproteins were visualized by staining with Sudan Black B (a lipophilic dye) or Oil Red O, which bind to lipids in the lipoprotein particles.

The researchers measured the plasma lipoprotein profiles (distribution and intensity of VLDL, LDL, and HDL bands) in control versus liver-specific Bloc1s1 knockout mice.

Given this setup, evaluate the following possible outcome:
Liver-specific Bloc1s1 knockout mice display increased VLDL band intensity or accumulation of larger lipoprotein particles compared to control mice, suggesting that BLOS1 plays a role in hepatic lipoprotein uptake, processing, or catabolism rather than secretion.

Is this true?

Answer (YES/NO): NO